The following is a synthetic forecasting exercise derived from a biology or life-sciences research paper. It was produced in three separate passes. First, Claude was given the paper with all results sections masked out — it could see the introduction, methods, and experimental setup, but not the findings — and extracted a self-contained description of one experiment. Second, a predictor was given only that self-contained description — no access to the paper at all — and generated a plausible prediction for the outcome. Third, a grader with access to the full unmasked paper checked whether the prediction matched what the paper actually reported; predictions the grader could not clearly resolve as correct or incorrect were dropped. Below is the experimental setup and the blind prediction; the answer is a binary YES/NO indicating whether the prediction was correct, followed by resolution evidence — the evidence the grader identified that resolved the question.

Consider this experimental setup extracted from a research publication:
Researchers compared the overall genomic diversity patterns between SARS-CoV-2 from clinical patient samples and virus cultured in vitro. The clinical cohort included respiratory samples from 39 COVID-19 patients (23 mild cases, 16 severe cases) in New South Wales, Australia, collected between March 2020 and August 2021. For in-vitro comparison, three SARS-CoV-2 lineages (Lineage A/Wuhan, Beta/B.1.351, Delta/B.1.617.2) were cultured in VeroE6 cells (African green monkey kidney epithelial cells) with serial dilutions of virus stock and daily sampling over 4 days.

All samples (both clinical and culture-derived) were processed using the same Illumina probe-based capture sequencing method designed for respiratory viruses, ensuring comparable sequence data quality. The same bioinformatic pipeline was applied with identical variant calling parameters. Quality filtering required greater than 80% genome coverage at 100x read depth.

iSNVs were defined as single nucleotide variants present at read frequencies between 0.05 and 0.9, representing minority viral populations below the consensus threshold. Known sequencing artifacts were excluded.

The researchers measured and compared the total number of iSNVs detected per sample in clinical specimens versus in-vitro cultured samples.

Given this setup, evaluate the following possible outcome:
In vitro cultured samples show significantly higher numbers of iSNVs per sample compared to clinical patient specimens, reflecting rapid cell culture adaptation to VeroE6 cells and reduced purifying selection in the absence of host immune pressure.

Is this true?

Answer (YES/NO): NO